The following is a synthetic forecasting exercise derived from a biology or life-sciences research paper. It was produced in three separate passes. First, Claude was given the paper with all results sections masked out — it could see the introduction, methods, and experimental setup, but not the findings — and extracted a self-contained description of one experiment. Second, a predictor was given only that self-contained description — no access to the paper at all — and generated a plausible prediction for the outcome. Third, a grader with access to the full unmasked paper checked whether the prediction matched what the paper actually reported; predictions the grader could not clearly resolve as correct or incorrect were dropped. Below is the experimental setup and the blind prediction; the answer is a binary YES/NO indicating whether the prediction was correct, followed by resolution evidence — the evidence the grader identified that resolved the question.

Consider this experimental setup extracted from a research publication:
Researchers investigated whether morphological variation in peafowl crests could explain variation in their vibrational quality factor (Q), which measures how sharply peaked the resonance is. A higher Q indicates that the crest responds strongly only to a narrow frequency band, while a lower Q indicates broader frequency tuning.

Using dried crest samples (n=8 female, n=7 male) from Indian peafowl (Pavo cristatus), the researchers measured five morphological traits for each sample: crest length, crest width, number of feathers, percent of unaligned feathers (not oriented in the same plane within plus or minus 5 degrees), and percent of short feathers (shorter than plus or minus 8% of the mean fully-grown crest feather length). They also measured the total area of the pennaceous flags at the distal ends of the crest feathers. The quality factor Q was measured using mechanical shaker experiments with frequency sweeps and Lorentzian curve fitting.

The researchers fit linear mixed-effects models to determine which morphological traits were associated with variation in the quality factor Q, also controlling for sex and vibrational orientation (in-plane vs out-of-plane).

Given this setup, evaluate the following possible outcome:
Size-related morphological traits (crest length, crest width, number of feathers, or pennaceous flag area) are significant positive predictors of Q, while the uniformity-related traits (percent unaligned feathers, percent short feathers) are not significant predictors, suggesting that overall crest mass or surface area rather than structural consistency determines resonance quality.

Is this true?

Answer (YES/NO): NO